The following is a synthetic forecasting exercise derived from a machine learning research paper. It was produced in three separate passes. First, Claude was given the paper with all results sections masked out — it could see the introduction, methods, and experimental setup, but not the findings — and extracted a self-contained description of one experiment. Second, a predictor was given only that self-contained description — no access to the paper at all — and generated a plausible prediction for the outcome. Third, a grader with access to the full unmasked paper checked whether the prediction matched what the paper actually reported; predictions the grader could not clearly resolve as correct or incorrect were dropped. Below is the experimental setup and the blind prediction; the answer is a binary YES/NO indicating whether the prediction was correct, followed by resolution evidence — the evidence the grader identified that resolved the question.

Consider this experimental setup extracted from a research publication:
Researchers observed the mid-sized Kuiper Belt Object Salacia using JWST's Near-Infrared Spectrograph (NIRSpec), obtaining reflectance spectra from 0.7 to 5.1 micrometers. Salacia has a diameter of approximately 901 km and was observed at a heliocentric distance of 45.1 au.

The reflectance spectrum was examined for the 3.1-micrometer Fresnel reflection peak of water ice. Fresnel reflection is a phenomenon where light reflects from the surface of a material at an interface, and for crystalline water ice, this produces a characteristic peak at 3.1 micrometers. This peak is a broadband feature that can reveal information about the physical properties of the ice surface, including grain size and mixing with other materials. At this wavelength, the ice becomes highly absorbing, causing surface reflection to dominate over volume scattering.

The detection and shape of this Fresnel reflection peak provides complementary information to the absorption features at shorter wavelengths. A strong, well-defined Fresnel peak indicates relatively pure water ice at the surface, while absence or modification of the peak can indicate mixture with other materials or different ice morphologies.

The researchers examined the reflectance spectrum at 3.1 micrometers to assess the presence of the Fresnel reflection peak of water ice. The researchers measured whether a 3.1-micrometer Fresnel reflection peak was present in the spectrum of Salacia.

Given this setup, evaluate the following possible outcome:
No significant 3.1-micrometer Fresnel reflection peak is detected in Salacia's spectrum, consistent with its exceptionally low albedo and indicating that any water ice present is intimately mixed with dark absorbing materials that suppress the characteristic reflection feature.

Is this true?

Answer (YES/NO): NO